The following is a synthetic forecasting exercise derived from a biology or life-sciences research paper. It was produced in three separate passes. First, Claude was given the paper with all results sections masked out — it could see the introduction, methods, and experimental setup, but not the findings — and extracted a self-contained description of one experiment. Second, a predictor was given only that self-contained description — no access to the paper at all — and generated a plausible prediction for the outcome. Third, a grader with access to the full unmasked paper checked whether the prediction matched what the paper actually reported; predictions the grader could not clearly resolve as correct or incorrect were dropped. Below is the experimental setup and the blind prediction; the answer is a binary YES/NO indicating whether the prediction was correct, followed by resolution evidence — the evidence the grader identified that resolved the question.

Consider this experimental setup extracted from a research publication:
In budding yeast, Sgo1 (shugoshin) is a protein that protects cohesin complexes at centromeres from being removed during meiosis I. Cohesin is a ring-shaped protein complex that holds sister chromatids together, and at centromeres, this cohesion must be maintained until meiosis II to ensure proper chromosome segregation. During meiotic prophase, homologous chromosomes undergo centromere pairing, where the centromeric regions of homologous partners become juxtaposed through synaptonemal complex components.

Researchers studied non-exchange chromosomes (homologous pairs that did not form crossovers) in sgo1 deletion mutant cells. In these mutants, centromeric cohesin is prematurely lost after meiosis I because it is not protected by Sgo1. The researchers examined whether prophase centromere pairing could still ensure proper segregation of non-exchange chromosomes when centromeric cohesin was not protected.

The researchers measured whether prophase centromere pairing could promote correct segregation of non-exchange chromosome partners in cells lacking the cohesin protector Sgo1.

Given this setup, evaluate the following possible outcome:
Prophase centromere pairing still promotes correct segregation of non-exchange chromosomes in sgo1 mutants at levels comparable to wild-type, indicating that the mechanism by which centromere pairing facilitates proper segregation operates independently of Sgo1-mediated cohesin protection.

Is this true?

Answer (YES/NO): NO